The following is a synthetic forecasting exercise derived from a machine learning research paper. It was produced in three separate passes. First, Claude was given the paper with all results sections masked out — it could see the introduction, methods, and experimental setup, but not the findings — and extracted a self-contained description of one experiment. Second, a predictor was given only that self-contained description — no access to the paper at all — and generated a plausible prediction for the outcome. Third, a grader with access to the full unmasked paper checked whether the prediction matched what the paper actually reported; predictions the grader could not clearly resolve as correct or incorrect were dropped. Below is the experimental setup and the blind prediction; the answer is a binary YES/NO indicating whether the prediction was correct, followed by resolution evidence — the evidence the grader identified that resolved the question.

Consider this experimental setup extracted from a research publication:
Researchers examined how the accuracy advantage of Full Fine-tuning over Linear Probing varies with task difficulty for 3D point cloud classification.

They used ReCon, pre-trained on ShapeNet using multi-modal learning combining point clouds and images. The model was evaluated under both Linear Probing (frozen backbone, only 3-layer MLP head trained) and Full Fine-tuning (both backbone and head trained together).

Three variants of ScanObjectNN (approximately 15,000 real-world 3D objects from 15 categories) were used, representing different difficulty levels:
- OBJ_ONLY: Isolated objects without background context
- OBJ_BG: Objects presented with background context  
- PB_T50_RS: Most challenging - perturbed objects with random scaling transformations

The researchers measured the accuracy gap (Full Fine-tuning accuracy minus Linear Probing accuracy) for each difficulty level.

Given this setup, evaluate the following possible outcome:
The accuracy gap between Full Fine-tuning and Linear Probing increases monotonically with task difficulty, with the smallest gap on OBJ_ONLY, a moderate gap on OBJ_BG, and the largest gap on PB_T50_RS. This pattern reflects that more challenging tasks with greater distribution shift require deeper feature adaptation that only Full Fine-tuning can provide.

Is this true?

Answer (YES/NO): YES